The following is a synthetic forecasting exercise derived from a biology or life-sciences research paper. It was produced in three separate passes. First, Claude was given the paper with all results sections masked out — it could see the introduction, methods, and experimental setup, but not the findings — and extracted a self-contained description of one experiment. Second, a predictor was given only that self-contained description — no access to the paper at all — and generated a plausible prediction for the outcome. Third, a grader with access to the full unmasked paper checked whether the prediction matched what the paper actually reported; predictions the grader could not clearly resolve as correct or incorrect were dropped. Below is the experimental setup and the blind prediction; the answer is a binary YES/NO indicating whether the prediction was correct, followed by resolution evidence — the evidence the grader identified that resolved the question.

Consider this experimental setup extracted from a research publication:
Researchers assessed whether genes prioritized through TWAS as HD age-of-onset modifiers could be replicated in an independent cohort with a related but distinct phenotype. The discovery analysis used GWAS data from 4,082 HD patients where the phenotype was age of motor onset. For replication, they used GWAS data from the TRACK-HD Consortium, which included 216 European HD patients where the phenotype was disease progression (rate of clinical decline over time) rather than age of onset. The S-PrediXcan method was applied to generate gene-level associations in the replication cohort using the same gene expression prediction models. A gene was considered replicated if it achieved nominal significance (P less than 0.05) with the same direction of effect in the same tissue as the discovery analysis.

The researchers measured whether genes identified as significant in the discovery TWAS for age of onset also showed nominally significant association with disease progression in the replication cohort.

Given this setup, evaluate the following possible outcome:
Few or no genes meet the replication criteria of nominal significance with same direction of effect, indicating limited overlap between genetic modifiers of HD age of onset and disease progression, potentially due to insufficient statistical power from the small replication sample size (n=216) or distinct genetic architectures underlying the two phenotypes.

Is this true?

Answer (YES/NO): NO